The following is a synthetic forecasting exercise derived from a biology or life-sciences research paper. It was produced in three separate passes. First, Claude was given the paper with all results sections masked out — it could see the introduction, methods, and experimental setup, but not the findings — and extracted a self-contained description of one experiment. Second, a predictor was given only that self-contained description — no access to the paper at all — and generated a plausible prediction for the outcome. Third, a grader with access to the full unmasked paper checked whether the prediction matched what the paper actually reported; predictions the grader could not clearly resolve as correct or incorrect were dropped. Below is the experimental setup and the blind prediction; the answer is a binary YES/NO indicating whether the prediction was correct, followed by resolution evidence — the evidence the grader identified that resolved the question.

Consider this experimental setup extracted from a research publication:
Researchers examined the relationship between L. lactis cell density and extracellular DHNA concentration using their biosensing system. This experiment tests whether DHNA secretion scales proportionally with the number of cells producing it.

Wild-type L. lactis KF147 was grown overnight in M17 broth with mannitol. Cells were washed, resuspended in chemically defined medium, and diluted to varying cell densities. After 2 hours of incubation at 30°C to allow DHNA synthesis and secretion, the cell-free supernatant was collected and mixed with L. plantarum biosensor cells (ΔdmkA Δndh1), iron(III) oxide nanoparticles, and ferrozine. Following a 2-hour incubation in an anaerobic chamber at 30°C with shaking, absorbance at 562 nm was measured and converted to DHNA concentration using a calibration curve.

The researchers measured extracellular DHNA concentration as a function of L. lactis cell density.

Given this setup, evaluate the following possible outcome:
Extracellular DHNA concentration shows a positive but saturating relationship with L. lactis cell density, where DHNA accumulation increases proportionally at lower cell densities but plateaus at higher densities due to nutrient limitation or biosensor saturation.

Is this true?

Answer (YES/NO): NO